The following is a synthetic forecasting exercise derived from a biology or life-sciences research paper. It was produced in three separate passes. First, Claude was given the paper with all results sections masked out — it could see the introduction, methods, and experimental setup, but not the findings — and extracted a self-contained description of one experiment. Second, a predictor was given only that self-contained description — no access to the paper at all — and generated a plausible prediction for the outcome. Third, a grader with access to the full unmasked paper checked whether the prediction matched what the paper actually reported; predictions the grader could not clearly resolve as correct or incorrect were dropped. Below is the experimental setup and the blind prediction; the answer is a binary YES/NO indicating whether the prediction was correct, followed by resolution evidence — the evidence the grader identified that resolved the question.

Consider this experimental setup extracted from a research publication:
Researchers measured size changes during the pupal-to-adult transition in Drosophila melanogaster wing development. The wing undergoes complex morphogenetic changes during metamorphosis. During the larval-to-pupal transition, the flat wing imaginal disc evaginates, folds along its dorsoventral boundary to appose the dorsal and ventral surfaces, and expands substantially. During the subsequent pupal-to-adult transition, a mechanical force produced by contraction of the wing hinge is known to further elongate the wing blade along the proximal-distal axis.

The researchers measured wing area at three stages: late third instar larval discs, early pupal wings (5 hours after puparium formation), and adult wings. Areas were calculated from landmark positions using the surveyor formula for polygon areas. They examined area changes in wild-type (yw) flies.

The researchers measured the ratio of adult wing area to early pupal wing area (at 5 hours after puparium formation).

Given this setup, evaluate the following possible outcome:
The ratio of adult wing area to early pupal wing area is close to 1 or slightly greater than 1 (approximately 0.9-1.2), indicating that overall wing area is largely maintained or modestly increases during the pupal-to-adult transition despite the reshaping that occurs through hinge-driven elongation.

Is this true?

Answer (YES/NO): NO